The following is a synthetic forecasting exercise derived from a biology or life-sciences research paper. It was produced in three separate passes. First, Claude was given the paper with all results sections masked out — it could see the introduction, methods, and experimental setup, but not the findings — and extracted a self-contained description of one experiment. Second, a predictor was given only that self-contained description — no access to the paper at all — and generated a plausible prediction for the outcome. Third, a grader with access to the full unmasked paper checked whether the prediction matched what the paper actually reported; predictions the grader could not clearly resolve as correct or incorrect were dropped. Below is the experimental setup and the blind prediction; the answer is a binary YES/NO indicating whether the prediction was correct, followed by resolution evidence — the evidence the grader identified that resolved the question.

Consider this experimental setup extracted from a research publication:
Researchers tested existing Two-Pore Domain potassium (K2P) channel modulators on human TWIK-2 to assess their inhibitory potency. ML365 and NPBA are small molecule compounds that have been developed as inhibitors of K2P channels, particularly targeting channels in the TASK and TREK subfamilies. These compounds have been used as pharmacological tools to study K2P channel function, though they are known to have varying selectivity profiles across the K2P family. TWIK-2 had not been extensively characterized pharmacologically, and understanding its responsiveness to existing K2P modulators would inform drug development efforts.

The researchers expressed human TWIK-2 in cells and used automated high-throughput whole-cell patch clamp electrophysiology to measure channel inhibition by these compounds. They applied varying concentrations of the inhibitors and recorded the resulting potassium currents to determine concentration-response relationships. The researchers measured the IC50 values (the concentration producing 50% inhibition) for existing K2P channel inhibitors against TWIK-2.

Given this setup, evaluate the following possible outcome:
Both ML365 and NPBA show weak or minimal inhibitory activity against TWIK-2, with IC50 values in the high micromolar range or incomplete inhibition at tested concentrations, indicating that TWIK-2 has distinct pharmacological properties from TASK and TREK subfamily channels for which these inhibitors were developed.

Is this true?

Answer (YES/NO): NO